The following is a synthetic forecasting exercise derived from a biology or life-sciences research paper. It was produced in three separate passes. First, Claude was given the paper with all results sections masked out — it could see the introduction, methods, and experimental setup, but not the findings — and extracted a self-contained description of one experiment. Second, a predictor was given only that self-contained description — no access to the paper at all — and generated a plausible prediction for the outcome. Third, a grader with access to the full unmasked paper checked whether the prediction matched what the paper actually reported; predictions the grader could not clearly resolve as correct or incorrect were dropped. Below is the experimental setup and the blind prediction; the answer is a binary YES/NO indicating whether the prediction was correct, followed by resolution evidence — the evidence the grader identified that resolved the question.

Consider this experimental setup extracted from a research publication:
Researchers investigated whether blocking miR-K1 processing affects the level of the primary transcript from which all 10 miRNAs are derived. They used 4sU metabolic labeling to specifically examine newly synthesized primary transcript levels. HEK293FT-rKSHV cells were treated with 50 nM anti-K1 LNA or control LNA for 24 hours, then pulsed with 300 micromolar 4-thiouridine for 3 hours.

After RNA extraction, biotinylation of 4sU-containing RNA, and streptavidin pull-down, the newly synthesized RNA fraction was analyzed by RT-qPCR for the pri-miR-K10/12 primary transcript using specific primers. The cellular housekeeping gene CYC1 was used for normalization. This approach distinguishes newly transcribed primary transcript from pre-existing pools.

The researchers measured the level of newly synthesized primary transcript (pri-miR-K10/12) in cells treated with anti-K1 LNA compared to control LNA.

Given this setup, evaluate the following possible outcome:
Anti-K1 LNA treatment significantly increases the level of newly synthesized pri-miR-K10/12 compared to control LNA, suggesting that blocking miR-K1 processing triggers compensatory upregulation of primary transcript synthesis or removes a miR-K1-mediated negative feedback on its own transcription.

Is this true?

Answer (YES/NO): NO